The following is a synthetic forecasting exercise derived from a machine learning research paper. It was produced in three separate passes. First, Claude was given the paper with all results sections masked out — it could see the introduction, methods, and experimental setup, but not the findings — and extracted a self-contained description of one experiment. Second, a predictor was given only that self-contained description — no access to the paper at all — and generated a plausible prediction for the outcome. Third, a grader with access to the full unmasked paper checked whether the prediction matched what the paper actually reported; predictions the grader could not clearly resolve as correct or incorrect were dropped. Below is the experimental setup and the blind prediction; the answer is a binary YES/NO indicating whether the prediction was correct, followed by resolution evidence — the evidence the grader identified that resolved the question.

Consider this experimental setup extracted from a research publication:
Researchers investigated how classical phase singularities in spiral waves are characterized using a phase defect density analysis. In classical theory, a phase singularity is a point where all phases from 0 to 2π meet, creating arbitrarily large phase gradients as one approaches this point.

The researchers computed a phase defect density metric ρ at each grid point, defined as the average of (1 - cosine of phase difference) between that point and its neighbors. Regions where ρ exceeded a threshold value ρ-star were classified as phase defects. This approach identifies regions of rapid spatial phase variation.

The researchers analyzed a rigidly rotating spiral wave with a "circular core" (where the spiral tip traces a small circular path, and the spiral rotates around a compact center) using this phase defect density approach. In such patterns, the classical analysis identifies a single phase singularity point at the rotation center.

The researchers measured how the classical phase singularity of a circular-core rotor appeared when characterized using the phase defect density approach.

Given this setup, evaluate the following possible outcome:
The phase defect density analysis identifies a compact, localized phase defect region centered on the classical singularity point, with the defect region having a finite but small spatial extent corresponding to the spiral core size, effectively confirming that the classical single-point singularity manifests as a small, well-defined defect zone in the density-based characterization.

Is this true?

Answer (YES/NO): YES